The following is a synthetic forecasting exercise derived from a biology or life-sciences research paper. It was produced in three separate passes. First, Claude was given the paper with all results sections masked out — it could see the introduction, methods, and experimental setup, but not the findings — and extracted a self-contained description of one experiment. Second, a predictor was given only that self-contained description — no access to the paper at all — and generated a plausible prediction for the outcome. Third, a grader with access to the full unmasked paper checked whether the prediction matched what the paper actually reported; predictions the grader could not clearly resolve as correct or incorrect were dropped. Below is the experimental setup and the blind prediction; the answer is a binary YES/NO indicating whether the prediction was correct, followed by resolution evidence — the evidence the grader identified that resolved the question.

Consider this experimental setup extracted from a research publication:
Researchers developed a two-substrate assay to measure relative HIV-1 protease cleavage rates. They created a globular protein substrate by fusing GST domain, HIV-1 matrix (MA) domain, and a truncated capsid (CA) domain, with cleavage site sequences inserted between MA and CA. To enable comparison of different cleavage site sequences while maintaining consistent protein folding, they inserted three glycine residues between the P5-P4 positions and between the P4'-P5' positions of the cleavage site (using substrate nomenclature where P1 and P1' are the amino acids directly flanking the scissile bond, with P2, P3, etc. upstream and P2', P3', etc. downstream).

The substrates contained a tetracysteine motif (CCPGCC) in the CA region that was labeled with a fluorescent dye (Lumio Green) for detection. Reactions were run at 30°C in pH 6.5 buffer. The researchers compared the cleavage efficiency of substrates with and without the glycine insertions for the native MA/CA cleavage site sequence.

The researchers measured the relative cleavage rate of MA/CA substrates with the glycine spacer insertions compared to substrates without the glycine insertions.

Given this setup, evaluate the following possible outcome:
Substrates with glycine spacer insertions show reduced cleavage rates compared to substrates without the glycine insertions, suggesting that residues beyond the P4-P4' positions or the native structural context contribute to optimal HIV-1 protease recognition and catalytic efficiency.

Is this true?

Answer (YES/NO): YES